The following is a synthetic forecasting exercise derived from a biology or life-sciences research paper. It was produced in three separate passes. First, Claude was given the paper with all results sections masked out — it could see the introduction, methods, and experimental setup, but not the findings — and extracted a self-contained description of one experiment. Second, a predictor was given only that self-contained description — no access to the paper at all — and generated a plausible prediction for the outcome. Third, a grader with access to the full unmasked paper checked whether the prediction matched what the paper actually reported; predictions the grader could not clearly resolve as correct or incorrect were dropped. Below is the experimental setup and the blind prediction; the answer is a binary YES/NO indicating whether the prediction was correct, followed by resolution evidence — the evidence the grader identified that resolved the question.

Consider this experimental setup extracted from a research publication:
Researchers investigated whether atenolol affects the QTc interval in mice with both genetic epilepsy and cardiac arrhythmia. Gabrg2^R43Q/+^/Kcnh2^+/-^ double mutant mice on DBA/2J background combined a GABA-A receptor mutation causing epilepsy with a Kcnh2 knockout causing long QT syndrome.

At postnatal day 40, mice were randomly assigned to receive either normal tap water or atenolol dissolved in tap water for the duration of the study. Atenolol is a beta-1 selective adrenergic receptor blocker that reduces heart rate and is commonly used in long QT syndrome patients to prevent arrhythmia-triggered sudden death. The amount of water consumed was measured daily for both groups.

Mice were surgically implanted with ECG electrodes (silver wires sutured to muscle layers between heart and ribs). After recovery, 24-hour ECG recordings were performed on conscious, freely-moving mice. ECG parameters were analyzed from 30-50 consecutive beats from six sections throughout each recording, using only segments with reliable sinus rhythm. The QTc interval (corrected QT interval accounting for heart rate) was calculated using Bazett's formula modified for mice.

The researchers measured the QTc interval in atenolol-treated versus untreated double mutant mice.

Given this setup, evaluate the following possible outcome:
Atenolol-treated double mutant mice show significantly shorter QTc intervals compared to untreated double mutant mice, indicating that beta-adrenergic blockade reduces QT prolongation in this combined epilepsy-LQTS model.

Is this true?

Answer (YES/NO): YES